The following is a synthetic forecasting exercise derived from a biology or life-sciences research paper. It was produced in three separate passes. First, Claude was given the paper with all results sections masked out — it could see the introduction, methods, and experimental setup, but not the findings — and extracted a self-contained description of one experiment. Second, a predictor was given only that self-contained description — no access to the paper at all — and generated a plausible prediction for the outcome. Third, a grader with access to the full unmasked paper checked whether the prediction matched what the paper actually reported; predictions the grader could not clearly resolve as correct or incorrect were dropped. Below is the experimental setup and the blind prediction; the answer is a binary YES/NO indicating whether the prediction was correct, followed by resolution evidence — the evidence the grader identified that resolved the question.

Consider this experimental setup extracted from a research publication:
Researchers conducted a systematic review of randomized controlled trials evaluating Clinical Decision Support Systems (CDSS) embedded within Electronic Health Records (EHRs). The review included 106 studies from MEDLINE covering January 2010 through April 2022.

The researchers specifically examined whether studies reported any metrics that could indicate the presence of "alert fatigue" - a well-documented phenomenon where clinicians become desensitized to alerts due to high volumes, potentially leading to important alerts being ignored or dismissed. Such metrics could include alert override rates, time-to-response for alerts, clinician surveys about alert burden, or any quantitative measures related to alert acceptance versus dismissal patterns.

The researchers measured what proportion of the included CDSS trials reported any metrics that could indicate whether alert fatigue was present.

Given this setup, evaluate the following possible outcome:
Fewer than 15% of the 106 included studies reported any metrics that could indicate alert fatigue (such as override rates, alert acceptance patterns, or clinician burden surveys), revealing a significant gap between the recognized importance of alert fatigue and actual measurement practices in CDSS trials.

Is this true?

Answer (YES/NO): NO